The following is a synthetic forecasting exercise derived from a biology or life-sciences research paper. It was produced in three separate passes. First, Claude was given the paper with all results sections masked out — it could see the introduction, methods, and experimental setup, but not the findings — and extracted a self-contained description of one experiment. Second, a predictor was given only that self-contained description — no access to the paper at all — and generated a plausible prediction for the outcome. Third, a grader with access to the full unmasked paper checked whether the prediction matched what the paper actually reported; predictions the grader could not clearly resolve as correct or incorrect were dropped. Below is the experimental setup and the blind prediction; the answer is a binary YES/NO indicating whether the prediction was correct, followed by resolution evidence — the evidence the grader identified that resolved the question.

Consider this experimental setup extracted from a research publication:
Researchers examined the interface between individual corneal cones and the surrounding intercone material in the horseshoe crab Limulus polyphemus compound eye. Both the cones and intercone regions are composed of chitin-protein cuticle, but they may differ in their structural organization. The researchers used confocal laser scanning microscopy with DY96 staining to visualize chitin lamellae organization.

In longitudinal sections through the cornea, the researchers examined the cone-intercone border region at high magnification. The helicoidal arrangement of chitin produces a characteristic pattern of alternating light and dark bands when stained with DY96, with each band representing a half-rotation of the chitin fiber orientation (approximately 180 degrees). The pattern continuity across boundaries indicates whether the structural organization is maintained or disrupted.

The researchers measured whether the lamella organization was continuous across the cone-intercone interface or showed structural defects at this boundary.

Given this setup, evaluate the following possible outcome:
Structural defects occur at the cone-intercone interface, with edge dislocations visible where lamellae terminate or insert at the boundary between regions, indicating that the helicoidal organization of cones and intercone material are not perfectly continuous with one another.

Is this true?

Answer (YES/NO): YES